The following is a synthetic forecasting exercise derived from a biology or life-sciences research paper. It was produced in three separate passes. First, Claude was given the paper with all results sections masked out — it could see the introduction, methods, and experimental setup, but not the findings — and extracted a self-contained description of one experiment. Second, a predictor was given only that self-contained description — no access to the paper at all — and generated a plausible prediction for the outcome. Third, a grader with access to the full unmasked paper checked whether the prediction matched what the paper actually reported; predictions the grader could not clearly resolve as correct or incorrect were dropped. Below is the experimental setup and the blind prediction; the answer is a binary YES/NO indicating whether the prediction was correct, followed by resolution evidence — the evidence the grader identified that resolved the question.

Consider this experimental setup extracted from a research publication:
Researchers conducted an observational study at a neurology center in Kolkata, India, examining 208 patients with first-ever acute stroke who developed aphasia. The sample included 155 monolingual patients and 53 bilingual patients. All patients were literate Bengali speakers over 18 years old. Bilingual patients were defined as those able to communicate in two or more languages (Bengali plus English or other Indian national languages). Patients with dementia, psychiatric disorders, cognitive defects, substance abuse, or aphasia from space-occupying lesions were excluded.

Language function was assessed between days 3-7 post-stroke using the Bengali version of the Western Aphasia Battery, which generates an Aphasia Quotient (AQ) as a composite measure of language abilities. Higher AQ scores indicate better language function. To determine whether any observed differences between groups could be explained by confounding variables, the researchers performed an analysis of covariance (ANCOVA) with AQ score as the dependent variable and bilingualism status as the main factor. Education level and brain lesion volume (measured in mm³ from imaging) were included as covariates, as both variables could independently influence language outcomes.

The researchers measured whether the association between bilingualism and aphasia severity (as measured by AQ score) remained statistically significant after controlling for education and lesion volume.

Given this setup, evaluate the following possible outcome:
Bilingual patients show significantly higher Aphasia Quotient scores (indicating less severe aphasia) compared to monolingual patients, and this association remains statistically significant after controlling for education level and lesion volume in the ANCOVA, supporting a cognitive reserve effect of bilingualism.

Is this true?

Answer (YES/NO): YES